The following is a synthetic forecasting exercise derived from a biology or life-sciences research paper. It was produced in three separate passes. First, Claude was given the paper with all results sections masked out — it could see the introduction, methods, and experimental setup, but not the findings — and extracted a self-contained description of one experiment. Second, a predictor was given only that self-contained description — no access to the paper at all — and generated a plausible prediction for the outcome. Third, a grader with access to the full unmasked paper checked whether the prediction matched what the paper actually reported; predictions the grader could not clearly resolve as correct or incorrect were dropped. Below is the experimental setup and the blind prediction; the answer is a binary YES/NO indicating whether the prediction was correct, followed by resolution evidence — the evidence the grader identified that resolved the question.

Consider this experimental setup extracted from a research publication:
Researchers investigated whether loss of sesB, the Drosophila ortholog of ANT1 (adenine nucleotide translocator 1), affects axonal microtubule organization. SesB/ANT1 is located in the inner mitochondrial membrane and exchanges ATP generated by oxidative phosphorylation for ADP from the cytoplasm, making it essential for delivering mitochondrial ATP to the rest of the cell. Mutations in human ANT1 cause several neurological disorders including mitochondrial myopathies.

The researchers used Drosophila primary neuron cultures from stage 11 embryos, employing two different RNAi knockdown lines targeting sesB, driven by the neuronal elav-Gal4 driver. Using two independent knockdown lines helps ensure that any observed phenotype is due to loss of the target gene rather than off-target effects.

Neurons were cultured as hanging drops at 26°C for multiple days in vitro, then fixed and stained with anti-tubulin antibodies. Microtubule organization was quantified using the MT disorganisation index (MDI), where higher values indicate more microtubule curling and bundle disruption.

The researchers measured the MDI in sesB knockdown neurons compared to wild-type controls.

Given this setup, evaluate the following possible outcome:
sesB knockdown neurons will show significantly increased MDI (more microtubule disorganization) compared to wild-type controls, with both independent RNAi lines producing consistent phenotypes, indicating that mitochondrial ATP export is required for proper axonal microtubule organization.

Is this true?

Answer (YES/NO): YES